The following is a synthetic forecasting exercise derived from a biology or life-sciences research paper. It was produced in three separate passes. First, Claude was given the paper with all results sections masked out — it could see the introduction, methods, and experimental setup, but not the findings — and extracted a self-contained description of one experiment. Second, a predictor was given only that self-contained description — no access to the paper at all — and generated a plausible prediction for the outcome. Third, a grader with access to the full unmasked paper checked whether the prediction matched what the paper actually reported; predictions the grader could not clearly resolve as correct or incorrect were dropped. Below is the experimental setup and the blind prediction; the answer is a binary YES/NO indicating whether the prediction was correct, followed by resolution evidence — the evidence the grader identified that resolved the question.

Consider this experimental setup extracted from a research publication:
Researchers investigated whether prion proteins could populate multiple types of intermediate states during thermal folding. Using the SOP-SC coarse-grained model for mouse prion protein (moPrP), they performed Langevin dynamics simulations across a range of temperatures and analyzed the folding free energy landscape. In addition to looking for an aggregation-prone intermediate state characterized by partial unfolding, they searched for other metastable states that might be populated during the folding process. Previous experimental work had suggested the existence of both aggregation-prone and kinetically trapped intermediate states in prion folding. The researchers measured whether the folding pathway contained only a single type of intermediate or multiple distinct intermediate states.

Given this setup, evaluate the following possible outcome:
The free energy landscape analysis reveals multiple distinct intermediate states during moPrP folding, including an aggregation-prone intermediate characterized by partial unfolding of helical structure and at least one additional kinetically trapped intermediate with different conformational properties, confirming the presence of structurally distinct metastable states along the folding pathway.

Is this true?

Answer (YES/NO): NO